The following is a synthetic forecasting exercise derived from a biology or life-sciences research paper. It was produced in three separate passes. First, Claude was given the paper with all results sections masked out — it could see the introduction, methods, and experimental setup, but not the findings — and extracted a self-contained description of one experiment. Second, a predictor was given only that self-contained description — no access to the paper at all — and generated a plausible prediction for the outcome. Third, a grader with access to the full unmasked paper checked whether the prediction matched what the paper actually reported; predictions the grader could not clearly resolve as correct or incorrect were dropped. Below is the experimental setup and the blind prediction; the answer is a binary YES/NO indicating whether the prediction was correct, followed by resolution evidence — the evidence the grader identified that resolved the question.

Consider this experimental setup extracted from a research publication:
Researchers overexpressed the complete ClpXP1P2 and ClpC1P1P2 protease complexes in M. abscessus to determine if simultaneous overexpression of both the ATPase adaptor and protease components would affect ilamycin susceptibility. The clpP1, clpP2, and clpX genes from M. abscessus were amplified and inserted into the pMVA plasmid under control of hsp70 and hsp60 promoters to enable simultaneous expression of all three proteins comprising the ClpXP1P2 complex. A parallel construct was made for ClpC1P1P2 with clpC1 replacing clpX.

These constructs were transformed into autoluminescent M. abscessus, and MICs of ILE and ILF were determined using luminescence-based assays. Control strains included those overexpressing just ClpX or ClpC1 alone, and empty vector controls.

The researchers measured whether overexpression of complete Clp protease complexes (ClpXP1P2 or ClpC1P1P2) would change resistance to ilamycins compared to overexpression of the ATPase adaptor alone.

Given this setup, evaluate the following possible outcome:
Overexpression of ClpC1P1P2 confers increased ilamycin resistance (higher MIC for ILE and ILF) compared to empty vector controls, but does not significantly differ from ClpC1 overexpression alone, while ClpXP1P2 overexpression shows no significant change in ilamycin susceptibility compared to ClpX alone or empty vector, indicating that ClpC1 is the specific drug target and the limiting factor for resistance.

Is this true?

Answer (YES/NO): NO